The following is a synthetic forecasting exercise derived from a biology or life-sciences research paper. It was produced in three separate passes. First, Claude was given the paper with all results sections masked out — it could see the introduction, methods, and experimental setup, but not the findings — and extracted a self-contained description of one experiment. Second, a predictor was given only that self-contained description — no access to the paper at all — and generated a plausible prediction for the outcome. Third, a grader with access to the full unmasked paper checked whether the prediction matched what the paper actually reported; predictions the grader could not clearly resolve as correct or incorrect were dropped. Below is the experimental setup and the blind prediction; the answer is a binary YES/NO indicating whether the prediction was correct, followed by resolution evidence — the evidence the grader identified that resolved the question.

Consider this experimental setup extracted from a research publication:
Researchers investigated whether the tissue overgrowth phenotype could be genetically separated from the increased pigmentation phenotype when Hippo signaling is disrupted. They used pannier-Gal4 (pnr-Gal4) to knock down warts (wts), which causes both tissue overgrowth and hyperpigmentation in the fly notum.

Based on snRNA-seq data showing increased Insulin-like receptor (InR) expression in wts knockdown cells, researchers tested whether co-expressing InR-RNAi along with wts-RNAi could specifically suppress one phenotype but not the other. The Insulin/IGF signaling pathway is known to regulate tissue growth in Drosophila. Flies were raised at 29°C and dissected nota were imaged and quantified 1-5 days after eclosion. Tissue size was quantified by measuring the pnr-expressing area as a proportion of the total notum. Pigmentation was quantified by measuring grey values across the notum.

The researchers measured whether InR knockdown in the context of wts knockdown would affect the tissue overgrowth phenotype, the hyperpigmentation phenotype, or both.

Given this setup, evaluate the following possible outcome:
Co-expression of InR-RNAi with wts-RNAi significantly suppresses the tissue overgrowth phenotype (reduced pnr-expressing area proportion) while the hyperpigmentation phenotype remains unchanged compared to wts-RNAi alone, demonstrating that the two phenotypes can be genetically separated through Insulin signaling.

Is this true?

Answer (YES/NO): NO